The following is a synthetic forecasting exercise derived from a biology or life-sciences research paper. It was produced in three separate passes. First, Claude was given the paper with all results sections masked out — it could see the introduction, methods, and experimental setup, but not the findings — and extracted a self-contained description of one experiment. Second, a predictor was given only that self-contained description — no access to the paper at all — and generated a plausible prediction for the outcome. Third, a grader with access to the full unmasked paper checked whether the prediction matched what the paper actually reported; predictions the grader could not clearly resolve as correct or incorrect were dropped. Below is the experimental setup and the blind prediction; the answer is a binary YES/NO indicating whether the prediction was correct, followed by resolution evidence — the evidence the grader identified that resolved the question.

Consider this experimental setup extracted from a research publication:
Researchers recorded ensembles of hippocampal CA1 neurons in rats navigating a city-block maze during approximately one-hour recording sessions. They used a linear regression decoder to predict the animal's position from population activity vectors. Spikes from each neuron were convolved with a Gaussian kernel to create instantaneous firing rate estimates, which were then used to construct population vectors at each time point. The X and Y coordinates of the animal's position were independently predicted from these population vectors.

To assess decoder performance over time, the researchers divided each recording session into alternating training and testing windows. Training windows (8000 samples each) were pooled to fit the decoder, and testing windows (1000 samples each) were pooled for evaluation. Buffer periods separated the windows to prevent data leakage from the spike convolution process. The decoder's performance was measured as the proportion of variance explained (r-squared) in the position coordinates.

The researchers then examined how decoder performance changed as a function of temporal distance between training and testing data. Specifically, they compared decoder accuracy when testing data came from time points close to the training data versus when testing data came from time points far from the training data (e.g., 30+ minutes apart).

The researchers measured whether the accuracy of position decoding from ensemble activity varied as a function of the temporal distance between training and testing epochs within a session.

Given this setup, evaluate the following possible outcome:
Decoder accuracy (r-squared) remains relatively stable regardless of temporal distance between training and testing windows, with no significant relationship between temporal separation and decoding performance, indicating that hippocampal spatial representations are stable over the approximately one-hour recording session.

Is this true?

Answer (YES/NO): NO